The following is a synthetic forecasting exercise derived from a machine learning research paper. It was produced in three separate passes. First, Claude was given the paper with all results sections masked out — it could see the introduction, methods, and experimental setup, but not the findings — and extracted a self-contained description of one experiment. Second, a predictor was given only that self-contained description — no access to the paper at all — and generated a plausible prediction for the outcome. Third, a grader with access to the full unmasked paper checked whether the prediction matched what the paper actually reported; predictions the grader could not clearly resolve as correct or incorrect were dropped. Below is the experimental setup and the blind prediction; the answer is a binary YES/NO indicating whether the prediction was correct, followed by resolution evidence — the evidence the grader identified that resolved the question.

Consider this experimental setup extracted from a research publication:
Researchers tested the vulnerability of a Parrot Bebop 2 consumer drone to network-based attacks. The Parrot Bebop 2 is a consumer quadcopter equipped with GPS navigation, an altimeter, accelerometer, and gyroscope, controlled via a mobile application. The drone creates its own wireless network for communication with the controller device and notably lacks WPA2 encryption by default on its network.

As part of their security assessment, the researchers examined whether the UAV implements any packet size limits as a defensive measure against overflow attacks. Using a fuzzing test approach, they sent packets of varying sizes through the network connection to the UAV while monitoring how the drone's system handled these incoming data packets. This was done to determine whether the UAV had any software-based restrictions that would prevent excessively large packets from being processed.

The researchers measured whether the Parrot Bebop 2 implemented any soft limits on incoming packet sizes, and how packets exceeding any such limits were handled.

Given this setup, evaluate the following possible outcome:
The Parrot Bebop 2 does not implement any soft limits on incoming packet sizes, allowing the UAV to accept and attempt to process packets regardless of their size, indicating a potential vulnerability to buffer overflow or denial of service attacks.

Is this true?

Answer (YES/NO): NO